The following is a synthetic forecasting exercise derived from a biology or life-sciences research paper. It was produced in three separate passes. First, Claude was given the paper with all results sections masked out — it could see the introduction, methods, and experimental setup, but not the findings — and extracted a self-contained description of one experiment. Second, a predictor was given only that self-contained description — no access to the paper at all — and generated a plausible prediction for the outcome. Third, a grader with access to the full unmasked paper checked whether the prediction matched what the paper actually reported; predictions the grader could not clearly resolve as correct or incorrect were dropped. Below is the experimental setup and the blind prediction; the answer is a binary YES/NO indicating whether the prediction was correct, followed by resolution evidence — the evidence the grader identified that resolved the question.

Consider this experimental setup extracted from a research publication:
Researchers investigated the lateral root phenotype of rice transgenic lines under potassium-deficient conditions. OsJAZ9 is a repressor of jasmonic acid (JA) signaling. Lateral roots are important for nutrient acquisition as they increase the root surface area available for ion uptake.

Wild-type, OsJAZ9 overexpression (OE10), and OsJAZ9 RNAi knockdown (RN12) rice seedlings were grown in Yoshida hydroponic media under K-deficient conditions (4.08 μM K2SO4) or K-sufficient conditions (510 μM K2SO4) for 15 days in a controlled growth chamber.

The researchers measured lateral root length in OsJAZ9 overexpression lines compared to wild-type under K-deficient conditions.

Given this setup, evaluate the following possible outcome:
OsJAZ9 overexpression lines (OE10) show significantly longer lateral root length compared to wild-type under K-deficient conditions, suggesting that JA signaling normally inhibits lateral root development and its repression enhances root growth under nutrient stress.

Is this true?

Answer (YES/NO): NO